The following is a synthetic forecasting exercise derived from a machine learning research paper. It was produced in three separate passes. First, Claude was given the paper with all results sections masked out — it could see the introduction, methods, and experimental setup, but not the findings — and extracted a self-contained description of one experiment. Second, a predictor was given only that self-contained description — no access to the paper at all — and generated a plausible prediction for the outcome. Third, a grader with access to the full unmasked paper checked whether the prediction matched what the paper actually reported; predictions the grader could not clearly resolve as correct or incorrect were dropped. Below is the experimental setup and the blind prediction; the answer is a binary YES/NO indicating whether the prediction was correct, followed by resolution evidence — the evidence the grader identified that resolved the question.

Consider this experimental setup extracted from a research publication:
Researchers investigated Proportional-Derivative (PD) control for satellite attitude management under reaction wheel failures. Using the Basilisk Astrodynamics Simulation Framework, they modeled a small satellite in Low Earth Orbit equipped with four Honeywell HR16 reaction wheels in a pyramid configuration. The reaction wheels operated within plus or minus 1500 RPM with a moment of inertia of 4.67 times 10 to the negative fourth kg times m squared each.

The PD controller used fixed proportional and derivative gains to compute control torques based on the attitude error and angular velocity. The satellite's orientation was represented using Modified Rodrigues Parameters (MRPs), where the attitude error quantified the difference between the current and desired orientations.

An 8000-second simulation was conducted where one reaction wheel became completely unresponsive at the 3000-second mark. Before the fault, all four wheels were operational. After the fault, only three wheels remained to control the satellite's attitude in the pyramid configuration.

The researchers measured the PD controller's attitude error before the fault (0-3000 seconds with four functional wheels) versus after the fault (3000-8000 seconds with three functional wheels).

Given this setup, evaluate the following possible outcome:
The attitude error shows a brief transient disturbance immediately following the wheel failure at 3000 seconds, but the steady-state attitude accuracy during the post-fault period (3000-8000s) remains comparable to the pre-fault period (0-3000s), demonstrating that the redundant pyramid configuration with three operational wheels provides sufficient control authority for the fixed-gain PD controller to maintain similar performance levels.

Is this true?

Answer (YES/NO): NO